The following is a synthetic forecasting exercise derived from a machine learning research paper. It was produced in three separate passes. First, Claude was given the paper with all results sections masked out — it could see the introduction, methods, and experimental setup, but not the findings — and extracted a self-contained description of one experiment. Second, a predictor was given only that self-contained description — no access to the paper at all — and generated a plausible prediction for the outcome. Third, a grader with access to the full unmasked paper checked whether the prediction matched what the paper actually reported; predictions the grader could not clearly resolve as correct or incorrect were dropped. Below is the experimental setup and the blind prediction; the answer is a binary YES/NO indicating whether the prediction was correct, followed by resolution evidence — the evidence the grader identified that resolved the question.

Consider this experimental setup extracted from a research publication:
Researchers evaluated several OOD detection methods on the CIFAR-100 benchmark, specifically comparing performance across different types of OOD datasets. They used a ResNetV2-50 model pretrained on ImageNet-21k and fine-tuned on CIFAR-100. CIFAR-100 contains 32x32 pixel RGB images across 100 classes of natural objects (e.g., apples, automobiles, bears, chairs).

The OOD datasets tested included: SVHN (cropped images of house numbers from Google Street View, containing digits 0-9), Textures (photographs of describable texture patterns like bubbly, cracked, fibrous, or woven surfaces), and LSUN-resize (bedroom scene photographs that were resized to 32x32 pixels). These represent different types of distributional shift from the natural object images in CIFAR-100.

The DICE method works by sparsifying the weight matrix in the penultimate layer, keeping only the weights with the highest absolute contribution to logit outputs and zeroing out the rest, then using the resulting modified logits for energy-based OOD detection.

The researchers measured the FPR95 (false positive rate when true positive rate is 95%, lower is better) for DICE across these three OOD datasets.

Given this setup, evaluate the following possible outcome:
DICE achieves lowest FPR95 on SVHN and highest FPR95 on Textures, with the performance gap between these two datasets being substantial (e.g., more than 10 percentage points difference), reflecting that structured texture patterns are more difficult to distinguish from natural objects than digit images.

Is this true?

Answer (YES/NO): NO